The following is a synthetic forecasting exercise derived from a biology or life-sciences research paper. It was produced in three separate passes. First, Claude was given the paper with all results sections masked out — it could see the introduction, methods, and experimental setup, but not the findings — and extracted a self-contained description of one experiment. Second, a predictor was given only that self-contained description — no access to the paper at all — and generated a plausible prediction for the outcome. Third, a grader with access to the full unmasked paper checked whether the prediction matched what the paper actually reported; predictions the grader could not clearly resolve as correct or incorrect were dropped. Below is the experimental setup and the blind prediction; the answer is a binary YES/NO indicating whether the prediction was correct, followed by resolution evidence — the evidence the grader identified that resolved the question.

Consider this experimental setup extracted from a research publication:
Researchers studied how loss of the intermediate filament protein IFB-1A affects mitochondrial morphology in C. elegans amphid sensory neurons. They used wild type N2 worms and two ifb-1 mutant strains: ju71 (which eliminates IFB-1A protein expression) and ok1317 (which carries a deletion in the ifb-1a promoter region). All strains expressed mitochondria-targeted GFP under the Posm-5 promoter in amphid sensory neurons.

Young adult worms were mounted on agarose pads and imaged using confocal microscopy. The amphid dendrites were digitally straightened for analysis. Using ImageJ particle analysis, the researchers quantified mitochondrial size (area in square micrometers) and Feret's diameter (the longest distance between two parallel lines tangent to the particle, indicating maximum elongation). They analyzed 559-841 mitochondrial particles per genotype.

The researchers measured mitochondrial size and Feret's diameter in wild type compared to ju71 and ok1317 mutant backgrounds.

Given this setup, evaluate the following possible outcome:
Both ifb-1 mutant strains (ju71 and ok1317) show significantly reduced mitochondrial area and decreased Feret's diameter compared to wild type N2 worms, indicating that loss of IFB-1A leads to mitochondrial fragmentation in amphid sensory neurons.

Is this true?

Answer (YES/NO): NO